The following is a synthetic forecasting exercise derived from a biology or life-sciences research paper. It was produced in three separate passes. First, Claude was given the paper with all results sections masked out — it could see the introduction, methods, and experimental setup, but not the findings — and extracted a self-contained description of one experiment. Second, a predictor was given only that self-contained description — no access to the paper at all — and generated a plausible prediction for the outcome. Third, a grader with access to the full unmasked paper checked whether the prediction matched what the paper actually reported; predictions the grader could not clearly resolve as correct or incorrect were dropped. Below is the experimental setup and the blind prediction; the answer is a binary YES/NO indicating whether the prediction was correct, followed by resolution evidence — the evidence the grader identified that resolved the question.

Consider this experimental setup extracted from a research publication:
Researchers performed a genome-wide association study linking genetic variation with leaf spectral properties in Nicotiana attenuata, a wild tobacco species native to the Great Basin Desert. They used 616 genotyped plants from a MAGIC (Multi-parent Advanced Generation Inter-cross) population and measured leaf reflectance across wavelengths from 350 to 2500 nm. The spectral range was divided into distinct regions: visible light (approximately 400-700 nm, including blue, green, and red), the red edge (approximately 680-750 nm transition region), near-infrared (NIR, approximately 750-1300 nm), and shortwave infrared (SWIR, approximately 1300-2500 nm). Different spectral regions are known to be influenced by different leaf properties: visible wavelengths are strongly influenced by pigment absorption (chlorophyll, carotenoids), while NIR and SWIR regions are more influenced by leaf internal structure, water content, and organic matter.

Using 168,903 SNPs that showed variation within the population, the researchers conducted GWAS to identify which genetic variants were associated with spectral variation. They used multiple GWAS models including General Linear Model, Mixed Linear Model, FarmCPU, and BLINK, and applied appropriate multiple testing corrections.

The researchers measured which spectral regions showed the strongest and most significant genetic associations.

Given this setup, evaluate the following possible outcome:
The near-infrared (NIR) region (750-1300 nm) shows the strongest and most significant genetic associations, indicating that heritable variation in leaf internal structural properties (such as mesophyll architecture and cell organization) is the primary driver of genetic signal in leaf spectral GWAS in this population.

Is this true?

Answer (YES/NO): NO